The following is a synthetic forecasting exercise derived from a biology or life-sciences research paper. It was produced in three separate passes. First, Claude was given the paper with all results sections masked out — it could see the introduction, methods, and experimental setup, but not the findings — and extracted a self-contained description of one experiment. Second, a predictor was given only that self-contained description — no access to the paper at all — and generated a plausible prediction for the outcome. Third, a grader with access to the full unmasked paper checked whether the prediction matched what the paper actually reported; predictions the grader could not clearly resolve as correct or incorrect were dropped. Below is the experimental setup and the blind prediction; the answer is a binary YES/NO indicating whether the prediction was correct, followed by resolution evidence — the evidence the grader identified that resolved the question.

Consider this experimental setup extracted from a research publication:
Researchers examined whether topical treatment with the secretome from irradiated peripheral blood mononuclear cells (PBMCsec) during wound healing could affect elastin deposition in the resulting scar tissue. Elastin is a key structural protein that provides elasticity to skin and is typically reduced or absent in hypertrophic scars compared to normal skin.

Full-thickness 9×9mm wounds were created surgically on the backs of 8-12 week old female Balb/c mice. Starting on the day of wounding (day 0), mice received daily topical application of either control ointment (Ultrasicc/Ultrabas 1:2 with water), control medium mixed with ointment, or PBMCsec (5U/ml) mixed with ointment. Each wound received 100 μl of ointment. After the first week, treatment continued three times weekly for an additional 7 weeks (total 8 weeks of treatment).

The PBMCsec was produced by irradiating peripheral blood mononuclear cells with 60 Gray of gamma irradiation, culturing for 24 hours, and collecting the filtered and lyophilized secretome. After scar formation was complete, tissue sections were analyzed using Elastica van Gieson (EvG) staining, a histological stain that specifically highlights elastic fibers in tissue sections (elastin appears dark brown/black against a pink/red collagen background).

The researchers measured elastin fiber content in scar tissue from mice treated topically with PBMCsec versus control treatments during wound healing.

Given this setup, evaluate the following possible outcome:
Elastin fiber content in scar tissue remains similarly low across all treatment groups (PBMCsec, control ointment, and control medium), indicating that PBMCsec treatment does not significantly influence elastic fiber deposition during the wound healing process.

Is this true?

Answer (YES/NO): NO